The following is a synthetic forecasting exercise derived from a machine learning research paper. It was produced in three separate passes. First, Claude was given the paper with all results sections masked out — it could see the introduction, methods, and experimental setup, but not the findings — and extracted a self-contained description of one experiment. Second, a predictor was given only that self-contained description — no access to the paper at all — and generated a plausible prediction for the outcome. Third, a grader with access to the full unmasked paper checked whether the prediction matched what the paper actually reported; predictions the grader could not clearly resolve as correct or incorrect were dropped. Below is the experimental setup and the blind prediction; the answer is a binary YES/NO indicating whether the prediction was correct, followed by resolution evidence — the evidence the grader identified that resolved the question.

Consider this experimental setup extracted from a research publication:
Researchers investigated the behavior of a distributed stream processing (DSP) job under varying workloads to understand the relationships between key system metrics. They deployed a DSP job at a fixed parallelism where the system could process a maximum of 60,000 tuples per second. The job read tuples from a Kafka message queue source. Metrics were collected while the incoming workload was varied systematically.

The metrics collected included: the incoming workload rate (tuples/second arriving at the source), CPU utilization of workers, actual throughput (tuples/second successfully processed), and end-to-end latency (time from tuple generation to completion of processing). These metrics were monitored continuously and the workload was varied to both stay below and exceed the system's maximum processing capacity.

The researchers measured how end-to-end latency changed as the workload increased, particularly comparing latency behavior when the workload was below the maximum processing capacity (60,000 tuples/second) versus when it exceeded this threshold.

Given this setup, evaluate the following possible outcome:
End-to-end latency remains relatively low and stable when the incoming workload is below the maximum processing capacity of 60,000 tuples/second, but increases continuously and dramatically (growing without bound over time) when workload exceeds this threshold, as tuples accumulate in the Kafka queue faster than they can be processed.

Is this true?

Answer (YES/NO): YES